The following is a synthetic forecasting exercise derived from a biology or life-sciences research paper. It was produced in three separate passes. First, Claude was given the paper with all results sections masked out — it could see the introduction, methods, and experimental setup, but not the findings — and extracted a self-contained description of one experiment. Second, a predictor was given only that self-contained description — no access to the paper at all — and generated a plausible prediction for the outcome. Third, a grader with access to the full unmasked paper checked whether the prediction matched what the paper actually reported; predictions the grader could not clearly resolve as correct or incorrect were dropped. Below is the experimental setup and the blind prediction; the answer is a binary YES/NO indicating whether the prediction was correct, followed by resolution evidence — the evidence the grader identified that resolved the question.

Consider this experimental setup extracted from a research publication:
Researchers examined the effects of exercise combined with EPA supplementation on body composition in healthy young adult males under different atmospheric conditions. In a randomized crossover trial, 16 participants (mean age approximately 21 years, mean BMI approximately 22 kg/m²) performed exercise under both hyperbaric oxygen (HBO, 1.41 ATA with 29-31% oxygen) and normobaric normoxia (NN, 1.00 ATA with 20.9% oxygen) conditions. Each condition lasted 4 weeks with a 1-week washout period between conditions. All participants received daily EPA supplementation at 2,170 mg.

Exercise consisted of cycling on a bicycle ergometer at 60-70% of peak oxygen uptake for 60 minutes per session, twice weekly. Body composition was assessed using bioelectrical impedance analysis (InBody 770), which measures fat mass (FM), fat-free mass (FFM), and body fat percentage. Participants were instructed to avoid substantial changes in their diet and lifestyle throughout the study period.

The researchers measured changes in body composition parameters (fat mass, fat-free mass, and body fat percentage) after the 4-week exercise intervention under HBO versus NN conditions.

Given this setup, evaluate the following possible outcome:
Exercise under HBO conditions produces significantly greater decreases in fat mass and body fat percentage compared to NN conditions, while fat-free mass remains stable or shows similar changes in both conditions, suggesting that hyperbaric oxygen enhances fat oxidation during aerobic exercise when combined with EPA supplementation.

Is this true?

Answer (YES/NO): NO